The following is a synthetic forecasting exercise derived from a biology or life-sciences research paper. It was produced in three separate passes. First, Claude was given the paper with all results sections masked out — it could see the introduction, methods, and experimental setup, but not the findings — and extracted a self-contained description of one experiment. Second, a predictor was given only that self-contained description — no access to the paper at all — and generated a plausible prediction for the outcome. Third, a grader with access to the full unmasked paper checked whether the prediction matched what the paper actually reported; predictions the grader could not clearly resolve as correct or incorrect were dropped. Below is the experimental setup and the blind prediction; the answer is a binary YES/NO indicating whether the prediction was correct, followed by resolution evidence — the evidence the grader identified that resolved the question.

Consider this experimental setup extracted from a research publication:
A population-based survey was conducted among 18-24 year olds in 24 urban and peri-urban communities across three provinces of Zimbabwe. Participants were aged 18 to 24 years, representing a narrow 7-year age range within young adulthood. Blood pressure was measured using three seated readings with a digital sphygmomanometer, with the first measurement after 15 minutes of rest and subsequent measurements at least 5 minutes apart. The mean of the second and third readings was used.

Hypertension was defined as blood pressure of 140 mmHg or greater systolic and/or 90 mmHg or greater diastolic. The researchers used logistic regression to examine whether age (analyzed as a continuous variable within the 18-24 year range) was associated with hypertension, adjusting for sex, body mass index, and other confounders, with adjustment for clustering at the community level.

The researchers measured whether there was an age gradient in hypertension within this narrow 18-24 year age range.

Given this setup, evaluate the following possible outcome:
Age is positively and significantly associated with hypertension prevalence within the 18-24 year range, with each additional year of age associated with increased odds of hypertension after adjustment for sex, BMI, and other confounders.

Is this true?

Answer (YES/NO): YES